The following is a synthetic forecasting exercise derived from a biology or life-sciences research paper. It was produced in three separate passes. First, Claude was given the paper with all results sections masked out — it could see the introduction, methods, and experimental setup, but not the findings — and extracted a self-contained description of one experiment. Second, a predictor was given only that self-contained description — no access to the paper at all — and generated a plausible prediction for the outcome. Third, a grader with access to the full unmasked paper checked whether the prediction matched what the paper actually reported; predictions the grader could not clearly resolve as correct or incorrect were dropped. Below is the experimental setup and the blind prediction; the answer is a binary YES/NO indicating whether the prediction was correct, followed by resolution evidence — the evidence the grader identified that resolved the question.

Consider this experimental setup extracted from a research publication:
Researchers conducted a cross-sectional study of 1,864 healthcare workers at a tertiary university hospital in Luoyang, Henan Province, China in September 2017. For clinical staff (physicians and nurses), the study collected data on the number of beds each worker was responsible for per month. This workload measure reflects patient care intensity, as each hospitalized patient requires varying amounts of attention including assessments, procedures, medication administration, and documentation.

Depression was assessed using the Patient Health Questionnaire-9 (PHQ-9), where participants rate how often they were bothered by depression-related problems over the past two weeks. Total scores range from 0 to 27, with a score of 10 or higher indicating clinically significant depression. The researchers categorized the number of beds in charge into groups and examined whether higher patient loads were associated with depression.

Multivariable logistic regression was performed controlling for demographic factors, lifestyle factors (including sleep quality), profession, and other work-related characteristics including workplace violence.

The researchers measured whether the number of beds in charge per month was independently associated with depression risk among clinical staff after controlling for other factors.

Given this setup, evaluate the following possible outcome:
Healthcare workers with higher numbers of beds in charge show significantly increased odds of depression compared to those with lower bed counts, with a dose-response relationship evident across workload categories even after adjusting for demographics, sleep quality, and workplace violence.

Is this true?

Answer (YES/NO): NO